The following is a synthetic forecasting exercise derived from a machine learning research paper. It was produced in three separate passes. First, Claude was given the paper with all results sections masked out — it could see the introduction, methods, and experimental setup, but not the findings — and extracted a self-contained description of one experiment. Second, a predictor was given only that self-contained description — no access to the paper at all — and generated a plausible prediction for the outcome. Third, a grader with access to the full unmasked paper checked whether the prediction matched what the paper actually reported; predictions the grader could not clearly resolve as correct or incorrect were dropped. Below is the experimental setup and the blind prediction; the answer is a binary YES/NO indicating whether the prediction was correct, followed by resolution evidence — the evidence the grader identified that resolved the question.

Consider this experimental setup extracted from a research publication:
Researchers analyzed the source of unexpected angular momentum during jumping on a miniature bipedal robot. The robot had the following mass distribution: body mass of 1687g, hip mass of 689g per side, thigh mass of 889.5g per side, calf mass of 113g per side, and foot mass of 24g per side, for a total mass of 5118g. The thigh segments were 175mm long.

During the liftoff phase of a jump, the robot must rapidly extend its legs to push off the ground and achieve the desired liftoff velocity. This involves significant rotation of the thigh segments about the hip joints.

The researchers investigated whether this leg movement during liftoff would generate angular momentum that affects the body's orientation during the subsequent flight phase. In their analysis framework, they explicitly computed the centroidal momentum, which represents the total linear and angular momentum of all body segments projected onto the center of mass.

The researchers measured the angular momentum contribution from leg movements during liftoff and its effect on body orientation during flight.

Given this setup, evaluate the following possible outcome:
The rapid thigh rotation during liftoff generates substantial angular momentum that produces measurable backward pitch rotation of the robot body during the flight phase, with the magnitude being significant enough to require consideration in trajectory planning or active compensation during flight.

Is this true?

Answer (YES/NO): YES